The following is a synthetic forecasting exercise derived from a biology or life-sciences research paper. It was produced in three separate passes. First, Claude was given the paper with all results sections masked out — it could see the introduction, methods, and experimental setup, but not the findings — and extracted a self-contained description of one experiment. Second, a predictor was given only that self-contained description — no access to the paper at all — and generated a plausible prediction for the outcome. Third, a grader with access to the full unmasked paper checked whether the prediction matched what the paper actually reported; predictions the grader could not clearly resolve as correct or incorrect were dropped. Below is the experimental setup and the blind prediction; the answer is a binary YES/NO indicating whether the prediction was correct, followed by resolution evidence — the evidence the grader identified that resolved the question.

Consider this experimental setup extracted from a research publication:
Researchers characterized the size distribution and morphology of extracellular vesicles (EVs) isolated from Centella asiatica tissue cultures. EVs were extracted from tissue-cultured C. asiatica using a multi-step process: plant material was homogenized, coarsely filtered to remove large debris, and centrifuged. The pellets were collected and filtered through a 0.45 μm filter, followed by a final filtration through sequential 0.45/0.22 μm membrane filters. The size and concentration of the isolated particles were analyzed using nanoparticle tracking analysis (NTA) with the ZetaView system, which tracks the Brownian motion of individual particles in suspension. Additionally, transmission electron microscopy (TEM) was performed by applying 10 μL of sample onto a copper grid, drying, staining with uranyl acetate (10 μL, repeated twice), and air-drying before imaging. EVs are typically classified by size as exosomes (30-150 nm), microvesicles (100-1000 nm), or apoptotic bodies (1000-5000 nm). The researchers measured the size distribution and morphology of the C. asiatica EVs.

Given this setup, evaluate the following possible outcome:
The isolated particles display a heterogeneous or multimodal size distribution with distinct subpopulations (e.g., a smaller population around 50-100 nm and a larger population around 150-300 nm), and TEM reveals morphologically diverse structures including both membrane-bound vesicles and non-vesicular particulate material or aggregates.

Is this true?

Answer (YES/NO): NO